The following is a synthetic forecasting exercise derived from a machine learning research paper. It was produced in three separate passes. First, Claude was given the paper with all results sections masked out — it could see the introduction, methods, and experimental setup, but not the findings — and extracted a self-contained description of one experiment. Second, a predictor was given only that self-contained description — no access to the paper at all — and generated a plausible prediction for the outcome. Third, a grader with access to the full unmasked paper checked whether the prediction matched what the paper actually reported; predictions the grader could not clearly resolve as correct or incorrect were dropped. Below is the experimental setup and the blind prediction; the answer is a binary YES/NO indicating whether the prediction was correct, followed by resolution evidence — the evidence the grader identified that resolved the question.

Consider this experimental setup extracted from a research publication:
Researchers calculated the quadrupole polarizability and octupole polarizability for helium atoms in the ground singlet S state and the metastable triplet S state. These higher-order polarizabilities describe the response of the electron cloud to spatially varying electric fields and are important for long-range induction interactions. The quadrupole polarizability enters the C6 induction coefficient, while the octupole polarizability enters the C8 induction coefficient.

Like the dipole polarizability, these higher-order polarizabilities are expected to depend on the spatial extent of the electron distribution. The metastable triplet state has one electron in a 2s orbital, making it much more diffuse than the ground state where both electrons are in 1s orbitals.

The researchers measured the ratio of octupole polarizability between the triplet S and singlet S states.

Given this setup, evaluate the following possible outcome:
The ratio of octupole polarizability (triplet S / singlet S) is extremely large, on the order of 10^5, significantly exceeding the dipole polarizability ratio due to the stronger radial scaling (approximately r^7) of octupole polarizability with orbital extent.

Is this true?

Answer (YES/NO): NO